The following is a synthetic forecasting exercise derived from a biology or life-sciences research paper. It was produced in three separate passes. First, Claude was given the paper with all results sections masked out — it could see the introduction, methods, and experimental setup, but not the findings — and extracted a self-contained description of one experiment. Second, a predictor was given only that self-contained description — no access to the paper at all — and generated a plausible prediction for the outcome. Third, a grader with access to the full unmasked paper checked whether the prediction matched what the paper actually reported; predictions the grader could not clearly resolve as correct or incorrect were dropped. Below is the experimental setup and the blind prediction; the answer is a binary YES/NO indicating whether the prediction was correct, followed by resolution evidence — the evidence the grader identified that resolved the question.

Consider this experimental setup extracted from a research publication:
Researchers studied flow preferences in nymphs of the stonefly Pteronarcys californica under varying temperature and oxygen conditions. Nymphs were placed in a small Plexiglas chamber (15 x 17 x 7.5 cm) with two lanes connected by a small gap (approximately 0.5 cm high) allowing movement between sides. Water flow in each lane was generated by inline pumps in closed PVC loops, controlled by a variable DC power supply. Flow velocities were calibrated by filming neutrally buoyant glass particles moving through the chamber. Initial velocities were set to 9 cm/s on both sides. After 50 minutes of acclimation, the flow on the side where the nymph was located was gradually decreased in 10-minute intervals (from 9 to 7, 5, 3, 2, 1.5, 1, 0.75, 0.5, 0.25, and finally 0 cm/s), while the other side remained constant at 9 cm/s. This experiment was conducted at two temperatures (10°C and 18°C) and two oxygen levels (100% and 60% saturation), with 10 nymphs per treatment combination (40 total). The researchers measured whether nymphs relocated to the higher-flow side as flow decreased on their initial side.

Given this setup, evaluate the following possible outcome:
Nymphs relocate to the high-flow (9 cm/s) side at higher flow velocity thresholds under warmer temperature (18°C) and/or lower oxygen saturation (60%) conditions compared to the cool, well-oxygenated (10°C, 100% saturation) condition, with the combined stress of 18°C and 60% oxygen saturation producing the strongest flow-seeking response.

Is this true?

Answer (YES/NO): YES